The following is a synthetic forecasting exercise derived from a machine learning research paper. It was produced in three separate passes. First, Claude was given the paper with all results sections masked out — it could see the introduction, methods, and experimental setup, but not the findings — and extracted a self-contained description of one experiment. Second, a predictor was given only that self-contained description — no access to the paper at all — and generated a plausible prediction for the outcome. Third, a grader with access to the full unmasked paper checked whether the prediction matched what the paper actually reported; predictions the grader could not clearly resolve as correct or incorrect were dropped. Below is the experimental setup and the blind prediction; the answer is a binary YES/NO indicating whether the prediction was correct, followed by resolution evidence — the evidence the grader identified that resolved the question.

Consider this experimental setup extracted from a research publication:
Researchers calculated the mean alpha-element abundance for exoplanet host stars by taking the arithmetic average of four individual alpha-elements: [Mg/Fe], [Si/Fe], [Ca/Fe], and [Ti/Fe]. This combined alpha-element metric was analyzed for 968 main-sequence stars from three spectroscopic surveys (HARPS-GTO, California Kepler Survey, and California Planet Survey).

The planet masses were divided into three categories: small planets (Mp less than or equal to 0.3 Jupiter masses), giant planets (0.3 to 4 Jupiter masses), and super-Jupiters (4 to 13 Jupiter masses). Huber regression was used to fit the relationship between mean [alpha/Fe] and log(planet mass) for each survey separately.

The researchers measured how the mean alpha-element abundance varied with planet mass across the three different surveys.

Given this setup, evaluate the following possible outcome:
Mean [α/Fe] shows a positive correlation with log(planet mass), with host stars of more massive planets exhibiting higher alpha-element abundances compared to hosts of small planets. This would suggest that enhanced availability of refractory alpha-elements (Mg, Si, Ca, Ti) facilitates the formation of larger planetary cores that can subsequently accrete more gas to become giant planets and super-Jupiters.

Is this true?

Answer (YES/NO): NO